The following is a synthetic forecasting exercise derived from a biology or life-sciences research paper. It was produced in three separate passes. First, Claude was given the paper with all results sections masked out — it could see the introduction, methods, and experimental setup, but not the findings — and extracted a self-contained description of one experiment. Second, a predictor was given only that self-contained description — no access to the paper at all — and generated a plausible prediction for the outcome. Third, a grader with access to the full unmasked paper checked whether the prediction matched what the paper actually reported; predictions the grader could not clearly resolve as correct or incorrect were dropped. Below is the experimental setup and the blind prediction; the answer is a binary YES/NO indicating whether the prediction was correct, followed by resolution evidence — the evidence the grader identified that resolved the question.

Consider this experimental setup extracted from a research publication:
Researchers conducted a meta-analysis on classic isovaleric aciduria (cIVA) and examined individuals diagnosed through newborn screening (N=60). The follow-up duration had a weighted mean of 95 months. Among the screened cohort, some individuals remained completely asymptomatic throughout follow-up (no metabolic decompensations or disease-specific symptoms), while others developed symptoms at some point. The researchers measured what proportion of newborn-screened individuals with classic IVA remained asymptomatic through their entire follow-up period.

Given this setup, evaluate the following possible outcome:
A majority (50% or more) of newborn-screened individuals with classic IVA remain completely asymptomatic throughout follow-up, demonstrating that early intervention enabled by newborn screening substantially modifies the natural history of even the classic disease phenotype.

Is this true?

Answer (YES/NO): NO